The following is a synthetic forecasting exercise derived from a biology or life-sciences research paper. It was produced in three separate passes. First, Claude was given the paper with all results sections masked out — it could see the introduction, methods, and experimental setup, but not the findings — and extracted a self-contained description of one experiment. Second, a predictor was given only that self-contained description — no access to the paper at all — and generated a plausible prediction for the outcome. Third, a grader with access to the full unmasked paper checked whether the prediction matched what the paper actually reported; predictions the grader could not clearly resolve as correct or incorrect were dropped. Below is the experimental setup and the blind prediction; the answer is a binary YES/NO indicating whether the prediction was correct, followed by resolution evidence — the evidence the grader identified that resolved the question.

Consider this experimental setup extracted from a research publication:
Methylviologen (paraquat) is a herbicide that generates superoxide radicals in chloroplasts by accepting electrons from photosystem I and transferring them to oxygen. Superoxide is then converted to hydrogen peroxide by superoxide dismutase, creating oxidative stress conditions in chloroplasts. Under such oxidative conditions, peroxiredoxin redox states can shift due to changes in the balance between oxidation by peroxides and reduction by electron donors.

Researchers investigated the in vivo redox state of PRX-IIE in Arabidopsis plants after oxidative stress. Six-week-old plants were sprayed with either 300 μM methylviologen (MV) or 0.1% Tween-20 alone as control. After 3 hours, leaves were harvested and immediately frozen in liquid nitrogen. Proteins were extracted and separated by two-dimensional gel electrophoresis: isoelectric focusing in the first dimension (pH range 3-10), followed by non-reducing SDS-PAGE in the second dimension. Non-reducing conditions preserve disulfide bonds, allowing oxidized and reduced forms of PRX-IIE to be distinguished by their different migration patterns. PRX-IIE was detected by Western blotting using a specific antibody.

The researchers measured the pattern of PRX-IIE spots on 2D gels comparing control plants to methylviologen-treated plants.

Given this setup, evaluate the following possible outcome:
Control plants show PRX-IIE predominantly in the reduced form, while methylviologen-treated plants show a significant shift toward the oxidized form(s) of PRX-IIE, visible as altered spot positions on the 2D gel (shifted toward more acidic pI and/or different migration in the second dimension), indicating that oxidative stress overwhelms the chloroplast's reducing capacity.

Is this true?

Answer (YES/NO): NO